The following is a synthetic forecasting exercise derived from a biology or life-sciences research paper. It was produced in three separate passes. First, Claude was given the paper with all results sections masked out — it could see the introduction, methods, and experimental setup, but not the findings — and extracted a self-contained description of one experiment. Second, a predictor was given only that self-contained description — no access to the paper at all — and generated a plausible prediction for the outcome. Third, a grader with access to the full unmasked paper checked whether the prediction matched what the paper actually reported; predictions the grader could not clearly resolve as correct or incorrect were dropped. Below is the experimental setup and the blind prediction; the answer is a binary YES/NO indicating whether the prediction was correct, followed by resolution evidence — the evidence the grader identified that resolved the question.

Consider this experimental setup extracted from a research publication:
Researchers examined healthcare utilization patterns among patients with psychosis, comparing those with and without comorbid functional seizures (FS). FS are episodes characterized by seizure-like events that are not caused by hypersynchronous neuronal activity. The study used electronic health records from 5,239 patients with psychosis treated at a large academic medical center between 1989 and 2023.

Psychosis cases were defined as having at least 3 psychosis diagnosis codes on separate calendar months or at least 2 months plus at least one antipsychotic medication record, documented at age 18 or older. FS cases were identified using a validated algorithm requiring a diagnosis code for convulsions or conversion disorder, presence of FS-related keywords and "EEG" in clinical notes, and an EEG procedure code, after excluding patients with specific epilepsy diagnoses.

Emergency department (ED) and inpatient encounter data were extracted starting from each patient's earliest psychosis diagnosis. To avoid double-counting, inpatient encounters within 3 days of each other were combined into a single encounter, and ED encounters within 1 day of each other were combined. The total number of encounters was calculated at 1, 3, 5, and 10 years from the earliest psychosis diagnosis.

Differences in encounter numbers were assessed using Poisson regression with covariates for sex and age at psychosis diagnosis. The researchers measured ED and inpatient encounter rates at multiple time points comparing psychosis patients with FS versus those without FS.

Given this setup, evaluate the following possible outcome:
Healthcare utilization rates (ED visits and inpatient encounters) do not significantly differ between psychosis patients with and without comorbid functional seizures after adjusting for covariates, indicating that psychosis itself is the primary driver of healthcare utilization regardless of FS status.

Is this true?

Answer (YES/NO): NO